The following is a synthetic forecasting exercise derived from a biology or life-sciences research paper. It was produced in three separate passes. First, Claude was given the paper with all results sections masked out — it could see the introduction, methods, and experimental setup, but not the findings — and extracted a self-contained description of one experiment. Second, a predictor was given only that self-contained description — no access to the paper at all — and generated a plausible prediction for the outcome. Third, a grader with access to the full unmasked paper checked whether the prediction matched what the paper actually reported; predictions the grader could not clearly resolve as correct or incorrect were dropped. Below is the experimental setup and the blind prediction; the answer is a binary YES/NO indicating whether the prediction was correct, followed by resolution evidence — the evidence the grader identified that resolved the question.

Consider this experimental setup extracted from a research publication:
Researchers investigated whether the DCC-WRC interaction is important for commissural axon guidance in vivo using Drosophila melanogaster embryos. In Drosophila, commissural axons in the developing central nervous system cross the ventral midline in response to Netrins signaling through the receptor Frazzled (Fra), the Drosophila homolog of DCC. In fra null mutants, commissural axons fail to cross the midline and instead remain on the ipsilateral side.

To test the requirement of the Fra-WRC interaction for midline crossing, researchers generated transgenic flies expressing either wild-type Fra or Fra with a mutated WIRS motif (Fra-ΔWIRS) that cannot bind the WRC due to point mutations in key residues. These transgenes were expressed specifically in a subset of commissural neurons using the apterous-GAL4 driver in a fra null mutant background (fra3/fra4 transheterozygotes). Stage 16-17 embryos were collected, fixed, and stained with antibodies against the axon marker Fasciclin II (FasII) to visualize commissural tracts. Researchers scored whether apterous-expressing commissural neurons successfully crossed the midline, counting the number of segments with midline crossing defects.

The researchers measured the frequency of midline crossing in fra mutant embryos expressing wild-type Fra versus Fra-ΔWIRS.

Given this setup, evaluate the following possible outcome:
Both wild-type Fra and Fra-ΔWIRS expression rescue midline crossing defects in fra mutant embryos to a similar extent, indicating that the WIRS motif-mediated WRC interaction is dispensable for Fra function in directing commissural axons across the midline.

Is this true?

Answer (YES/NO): NO